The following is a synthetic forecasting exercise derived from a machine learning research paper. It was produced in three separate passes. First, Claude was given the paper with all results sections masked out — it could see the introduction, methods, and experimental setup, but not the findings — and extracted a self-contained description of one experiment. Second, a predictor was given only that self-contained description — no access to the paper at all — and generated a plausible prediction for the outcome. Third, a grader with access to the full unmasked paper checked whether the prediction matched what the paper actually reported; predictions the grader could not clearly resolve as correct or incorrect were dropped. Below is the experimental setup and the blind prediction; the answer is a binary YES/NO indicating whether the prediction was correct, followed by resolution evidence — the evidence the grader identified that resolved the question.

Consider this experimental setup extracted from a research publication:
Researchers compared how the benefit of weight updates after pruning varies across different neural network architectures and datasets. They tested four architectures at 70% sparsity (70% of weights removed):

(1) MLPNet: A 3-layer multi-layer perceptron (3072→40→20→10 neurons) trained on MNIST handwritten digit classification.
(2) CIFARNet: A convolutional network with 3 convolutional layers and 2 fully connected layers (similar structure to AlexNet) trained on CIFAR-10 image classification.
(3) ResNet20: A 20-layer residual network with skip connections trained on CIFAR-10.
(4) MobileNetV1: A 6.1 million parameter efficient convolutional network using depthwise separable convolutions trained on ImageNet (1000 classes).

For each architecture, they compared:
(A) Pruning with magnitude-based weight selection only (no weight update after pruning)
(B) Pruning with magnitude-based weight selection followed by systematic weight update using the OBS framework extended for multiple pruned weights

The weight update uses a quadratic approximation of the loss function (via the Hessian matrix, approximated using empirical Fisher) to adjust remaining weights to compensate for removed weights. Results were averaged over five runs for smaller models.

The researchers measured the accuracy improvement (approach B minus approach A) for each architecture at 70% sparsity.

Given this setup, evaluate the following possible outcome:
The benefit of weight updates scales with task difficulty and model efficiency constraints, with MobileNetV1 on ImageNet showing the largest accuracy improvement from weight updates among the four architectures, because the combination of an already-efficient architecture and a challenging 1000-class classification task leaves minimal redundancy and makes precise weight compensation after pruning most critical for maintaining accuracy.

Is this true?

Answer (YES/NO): YES